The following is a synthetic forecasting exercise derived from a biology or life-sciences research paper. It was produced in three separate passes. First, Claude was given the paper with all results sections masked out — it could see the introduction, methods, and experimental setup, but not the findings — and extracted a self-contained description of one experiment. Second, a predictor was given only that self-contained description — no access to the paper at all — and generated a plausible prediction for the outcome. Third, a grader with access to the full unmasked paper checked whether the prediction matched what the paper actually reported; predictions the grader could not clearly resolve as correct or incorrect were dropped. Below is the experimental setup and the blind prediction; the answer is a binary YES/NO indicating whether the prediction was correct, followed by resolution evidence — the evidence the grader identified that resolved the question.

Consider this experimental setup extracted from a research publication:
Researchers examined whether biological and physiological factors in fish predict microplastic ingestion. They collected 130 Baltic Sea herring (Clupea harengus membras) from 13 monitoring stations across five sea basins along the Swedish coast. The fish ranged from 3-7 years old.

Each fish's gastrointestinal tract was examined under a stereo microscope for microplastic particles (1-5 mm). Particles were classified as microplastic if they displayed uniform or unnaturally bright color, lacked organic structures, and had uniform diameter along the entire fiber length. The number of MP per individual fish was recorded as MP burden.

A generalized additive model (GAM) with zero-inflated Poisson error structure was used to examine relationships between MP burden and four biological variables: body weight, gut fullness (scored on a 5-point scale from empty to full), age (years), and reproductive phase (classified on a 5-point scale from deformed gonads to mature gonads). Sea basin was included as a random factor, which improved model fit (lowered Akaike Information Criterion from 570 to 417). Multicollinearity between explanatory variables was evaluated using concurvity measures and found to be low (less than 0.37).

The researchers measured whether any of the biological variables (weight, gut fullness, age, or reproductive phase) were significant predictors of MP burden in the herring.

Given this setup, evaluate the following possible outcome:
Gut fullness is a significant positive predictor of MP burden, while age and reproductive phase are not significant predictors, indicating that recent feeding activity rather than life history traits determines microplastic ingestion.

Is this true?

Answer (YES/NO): NO